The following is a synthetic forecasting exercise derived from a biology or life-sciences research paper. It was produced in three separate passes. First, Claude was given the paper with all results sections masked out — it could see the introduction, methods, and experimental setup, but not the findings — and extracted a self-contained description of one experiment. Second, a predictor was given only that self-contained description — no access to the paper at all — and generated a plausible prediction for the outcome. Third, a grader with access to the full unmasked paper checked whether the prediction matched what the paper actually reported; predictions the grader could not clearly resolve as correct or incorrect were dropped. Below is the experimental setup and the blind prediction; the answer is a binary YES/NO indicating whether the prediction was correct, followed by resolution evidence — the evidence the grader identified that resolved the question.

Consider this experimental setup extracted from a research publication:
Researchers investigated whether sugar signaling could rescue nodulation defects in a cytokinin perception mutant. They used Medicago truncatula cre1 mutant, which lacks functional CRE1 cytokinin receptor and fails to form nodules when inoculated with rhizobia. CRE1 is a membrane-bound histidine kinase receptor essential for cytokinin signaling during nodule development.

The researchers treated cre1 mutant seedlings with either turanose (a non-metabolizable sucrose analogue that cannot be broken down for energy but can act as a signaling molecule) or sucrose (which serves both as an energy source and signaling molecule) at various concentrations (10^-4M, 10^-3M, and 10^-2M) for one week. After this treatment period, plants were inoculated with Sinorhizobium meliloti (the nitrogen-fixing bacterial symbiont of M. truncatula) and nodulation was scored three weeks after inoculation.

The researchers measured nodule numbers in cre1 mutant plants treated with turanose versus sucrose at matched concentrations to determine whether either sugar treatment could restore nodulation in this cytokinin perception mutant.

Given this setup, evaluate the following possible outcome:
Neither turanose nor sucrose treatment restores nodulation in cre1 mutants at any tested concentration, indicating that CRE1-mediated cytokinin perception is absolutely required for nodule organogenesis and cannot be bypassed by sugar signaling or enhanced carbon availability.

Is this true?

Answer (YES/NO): NO